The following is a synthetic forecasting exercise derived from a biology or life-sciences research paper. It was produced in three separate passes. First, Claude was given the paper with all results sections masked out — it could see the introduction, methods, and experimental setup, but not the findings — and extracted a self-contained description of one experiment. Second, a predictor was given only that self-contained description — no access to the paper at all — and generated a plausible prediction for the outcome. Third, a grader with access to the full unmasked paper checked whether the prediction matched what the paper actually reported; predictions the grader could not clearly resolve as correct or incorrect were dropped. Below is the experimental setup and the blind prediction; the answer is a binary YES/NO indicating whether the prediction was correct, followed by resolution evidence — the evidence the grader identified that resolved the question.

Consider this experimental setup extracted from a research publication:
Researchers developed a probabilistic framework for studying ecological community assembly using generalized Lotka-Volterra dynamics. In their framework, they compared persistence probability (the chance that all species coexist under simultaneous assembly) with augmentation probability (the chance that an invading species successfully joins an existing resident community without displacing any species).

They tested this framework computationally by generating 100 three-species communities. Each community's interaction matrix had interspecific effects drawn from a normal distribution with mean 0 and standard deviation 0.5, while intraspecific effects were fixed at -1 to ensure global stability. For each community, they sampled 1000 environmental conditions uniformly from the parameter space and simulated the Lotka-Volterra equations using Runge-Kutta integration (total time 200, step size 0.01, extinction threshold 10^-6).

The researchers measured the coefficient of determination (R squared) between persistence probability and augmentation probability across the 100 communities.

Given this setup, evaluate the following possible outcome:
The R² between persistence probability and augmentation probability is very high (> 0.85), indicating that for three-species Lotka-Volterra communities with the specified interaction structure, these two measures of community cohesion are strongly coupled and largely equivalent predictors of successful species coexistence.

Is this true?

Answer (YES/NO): NO